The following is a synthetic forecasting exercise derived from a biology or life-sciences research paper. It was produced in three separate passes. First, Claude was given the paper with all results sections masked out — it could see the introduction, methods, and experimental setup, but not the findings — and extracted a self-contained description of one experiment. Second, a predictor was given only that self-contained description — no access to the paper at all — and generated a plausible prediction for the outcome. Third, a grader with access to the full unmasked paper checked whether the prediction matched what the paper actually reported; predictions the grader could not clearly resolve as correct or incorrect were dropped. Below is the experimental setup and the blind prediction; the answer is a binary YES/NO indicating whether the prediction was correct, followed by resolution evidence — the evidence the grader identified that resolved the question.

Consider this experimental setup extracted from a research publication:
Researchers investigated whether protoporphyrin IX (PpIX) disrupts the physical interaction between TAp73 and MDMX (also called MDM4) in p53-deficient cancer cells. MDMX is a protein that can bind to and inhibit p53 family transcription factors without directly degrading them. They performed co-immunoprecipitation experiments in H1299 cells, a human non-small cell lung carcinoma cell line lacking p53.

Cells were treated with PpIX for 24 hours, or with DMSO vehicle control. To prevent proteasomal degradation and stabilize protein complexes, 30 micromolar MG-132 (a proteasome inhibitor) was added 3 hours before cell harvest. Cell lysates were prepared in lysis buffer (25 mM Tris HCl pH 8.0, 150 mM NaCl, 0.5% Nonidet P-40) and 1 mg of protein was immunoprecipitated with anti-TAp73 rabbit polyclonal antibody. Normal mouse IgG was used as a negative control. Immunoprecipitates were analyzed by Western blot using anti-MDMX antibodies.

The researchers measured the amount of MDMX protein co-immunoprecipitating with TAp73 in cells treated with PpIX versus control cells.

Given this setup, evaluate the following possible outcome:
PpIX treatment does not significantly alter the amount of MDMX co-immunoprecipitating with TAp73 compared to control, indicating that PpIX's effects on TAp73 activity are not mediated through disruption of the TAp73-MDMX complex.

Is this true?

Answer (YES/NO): NO